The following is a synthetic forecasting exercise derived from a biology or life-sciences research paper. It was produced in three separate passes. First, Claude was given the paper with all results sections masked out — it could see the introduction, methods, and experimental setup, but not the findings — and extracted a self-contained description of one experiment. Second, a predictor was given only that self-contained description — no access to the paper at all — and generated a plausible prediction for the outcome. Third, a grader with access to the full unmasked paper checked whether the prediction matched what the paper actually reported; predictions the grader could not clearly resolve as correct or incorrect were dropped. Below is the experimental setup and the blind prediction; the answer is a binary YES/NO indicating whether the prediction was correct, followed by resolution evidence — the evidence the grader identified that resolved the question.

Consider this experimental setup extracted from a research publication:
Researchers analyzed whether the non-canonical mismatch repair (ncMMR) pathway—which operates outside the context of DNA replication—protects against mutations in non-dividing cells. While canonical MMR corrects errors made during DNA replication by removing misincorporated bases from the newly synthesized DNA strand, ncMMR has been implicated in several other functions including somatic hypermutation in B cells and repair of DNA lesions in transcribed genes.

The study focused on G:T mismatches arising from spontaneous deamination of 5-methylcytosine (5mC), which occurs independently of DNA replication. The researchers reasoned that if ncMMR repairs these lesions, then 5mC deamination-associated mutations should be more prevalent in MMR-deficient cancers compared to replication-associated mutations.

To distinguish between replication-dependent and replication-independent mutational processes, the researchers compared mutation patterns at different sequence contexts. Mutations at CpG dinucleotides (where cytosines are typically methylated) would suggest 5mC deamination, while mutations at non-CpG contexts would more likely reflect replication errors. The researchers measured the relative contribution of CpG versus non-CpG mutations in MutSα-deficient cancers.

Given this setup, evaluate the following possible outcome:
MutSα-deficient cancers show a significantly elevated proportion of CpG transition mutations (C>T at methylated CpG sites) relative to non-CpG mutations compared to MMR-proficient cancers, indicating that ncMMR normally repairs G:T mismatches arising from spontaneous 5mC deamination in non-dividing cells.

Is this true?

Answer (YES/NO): YES